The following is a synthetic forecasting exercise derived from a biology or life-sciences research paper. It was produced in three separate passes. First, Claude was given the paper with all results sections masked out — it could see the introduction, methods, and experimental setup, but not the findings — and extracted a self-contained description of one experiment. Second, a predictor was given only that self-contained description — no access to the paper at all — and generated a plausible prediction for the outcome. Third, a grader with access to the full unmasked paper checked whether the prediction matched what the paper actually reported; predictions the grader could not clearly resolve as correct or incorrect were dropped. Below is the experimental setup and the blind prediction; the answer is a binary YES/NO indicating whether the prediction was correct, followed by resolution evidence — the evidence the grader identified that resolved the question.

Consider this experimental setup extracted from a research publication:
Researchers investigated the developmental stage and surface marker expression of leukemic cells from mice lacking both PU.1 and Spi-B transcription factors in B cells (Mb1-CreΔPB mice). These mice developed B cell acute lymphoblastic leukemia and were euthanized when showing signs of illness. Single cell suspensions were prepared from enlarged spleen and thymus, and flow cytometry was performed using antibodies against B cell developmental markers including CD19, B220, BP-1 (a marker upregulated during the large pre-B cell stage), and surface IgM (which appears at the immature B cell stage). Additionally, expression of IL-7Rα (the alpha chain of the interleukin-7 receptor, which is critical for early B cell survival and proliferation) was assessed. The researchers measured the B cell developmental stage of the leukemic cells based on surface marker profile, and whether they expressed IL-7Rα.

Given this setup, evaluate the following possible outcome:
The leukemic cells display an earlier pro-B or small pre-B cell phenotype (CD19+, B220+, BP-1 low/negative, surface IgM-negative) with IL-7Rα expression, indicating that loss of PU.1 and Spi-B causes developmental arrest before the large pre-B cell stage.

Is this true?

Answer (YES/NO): NO